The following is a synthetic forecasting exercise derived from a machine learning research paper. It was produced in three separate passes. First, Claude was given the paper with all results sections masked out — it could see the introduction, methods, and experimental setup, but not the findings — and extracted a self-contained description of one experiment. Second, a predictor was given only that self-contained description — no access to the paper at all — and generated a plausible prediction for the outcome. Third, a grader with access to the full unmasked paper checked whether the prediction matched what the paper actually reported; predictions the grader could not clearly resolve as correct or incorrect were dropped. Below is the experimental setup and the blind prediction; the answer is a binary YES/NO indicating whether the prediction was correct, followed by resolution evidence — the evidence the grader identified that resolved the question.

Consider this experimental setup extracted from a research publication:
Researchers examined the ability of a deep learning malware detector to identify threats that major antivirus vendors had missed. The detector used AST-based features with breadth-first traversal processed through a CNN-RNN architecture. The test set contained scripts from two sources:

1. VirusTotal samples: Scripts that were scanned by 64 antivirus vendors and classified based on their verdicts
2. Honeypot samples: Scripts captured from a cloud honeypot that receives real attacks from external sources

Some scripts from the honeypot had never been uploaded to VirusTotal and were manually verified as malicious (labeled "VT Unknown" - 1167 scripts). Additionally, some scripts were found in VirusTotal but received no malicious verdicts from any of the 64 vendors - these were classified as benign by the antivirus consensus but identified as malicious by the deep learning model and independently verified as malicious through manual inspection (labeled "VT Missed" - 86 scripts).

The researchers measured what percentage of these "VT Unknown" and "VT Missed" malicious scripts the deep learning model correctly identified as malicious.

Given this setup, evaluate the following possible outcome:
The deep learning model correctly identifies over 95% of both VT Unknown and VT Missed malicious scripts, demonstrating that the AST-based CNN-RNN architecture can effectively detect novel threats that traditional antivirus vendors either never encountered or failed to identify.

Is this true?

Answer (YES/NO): NO